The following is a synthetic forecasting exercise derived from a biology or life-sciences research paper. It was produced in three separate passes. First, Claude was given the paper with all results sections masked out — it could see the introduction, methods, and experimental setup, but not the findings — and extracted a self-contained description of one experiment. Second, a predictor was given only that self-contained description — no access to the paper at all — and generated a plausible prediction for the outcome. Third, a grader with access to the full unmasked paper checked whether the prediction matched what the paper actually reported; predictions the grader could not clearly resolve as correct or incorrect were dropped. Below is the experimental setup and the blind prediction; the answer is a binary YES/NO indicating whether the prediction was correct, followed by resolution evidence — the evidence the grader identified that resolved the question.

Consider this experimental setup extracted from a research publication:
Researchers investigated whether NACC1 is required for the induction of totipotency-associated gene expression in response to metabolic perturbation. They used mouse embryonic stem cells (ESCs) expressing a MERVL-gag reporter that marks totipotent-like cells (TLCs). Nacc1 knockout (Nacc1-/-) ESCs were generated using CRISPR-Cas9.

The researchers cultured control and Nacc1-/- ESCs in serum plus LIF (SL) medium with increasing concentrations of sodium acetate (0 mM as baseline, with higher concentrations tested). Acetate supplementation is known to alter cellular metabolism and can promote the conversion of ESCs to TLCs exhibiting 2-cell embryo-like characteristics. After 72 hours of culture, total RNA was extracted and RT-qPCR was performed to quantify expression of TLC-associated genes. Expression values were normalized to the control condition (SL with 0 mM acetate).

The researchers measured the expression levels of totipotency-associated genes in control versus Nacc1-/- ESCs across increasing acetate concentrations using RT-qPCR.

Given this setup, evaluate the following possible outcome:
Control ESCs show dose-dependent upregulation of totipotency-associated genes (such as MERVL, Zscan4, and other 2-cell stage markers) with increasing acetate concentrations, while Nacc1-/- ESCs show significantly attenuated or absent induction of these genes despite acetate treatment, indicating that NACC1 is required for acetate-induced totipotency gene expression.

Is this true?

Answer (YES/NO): YES